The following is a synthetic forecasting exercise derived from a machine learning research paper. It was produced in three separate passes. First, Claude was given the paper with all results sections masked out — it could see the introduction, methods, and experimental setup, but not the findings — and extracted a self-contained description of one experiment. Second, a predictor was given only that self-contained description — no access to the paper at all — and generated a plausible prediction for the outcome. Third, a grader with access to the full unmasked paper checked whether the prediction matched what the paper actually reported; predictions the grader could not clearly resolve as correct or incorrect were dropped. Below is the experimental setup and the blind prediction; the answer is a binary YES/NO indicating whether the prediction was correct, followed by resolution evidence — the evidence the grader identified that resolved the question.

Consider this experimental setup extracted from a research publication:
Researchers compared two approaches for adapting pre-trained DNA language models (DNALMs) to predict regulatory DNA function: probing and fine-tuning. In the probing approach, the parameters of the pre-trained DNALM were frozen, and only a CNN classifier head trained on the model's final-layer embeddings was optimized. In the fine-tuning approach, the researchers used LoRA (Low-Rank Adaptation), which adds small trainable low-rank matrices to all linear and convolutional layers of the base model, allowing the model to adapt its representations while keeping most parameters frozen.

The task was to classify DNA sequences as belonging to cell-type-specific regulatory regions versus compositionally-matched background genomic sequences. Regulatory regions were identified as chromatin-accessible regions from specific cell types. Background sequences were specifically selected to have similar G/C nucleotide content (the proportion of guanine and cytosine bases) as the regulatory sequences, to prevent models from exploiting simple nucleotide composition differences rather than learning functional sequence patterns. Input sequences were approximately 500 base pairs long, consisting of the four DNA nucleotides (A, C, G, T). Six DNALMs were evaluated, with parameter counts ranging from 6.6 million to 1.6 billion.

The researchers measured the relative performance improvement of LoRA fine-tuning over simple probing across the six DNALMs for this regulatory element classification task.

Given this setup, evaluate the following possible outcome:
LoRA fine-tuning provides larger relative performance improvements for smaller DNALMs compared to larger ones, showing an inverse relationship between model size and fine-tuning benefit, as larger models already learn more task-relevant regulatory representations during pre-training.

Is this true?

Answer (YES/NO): NO